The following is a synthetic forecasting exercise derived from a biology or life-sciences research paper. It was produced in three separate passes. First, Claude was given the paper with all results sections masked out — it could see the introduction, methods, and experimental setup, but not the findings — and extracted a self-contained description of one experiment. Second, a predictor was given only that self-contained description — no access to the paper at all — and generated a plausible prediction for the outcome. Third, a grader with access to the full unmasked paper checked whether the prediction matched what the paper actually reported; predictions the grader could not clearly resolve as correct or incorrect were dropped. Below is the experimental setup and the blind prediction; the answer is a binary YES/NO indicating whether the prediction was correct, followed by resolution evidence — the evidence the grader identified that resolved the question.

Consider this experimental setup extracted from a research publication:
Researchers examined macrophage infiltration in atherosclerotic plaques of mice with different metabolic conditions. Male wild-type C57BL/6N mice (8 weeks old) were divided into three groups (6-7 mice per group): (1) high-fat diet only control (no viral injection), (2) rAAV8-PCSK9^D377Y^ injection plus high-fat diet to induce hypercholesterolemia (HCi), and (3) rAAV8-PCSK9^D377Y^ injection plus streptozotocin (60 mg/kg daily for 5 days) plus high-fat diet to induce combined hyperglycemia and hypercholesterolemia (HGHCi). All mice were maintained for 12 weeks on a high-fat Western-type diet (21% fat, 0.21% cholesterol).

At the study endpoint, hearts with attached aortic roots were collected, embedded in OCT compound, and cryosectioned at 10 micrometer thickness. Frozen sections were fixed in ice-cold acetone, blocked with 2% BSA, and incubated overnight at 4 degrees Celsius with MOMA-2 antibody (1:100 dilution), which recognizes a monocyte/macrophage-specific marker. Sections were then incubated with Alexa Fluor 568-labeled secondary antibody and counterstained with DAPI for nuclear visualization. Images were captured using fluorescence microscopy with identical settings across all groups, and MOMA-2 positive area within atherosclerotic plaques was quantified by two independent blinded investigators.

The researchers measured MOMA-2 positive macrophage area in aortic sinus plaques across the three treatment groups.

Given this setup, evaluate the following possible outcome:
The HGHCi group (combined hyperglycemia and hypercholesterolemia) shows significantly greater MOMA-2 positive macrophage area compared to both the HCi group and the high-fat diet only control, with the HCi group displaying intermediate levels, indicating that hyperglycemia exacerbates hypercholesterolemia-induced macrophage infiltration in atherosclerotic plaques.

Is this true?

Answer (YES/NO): NO